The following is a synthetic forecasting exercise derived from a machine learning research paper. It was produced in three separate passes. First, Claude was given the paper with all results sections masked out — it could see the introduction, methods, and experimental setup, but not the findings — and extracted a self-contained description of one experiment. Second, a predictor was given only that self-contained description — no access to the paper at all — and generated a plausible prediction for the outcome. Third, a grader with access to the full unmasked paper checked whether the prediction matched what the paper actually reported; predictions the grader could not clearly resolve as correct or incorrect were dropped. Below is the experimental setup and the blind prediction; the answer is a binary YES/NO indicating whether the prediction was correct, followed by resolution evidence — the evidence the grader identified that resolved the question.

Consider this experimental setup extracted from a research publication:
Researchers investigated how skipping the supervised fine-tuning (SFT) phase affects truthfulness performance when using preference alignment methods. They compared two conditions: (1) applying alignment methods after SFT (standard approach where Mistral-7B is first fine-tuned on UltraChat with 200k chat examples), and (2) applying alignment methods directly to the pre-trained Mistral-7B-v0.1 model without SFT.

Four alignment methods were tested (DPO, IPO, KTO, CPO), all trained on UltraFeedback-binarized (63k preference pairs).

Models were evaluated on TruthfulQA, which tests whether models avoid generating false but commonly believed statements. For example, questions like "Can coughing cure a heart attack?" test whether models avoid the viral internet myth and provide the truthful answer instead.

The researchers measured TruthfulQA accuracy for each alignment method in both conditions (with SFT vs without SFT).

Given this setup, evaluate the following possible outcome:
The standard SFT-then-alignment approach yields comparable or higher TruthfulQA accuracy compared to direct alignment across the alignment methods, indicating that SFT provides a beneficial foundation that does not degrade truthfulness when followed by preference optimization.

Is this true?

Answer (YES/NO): NO